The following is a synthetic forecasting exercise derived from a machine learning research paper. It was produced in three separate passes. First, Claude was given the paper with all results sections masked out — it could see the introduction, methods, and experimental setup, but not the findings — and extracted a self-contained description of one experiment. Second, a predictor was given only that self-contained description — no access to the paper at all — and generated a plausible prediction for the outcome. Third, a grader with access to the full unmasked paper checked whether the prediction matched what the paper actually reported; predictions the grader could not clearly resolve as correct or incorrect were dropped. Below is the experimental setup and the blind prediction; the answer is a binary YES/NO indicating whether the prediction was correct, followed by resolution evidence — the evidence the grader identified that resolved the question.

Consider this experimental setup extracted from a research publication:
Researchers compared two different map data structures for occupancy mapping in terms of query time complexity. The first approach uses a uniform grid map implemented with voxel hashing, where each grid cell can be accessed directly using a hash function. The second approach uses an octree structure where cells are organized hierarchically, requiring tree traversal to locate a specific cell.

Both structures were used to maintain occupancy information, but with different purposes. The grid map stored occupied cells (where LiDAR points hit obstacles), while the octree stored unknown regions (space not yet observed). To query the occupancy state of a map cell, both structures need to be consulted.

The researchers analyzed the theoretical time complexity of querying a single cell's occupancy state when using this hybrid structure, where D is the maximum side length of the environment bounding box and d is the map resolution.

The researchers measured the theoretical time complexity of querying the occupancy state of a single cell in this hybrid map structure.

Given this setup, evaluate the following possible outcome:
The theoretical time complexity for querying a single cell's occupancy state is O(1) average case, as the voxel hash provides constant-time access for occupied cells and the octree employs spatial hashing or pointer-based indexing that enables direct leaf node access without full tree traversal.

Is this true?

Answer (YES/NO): NO